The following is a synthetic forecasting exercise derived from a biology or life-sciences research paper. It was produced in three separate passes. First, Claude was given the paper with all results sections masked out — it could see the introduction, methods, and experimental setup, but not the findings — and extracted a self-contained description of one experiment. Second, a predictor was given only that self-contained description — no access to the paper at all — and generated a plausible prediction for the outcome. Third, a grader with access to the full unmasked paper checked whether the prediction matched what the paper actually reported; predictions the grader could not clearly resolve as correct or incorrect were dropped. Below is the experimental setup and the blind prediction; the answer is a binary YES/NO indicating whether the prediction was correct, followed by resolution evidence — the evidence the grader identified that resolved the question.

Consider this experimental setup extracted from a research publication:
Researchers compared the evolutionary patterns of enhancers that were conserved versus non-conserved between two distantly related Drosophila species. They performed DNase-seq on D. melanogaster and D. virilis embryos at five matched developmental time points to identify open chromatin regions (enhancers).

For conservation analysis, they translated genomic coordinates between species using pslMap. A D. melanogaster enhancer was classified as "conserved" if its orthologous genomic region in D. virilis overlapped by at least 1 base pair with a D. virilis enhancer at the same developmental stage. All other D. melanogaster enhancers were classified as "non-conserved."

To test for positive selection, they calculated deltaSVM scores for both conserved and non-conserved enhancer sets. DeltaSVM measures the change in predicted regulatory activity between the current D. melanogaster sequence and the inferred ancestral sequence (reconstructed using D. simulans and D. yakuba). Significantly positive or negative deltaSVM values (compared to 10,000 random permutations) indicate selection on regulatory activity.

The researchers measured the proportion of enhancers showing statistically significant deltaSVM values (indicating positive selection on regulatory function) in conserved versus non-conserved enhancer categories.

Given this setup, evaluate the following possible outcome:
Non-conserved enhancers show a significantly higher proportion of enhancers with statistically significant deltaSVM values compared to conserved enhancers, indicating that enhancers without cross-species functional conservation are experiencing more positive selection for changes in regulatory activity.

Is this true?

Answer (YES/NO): YES